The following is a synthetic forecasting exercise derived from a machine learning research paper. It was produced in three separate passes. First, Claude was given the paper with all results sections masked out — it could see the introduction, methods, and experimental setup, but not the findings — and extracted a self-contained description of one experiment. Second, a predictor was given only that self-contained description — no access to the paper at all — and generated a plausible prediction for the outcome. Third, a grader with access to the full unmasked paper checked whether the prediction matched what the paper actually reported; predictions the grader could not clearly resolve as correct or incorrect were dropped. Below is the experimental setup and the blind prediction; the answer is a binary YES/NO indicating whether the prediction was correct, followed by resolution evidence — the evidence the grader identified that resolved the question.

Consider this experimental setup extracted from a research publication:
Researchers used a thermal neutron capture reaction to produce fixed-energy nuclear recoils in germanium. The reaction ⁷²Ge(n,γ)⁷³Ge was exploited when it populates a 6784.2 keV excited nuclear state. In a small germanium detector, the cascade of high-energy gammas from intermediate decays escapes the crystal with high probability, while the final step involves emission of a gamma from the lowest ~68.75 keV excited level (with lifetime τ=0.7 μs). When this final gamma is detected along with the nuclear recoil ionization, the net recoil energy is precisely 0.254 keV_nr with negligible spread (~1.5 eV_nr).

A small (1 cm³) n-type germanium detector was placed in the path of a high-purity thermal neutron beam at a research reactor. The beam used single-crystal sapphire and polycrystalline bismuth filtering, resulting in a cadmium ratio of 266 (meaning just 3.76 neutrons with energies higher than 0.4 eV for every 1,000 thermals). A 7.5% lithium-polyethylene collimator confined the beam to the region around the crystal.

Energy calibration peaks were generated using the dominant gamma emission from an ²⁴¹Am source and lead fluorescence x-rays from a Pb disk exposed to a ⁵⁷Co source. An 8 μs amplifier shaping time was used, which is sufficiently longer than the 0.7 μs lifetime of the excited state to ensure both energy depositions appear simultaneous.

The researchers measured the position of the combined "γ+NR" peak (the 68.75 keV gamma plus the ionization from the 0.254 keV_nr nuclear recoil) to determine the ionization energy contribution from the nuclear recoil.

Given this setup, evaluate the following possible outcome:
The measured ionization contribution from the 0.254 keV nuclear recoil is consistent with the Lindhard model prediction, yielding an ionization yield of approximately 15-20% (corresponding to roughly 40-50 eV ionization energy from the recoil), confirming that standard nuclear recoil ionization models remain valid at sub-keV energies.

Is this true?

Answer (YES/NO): NO